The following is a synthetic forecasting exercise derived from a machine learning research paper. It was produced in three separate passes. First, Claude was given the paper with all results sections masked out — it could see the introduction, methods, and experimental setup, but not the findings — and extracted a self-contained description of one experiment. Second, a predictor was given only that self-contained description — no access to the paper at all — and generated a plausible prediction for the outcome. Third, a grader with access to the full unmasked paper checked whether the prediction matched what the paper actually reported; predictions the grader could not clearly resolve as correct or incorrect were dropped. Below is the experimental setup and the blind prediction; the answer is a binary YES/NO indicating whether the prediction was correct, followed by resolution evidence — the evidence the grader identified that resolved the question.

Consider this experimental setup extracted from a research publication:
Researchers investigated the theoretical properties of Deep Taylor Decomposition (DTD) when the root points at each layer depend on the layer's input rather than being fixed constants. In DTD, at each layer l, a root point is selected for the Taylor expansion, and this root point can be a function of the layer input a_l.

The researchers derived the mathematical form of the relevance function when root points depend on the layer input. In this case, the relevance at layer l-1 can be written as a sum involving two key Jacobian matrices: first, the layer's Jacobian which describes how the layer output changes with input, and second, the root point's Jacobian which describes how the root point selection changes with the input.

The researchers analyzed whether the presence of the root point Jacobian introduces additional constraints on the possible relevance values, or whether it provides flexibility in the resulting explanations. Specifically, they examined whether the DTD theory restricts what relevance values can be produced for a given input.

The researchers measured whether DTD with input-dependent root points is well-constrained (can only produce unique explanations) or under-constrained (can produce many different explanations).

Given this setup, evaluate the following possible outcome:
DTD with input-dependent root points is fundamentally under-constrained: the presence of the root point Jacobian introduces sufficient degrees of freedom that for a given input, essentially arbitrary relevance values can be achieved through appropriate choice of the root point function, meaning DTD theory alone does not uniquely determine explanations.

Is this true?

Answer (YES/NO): YES